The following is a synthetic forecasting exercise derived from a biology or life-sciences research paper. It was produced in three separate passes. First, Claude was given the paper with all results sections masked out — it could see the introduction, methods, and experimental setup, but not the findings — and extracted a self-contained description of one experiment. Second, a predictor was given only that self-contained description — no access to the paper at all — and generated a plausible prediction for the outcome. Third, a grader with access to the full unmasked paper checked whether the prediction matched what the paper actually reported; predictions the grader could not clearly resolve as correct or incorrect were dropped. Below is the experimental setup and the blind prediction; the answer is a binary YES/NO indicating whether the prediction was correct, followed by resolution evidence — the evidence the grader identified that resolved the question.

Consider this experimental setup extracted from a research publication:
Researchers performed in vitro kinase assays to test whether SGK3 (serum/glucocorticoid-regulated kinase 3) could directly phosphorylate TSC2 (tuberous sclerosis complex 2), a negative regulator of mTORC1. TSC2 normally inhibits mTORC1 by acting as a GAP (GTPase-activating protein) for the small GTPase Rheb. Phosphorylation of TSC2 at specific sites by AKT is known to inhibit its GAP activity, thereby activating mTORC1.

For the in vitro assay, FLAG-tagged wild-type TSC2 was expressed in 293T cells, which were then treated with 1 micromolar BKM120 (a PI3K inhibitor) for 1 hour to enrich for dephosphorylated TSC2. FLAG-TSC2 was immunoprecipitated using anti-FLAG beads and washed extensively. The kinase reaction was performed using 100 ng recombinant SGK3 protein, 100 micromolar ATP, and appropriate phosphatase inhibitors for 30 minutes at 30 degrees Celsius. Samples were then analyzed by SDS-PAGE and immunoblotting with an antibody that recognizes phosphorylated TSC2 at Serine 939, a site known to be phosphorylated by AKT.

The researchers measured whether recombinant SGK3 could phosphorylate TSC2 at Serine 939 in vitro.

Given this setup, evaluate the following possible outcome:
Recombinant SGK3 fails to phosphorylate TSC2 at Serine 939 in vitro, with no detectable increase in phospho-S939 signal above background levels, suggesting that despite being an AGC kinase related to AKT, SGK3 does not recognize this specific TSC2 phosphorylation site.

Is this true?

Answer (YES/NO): NO